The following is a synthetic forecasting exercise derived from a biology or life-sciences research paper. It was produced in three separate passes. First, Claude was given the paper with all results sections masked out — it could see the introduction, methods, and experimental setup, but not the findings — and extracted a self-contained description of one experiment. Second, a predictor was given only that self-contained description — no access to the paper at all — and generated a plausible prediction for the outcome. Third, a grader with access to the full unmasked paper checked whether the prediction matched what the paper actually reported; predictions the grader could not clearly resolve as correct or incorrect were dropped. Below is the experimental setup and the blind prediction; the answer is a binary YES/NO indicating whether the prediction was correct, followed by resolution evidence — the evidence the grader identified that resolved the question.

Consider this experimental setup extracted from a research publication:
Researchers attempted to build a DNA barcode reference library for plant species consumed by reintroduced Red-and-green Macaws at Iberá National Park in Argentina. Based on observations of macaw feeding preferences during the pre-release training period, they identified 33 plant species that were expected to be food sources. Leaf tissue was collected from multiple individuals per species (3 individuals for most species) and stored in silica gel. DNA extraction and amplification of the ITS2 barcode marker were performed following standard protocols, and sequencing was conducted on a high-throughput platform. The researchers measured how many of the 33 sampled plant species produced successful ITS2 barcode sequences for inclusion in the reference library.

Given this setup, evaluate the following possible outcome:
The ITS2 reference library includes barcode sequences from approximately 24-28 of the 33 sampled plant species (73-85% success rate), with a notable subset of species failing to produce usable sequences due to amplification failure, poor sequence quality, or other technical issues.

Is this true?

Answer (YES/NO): YES